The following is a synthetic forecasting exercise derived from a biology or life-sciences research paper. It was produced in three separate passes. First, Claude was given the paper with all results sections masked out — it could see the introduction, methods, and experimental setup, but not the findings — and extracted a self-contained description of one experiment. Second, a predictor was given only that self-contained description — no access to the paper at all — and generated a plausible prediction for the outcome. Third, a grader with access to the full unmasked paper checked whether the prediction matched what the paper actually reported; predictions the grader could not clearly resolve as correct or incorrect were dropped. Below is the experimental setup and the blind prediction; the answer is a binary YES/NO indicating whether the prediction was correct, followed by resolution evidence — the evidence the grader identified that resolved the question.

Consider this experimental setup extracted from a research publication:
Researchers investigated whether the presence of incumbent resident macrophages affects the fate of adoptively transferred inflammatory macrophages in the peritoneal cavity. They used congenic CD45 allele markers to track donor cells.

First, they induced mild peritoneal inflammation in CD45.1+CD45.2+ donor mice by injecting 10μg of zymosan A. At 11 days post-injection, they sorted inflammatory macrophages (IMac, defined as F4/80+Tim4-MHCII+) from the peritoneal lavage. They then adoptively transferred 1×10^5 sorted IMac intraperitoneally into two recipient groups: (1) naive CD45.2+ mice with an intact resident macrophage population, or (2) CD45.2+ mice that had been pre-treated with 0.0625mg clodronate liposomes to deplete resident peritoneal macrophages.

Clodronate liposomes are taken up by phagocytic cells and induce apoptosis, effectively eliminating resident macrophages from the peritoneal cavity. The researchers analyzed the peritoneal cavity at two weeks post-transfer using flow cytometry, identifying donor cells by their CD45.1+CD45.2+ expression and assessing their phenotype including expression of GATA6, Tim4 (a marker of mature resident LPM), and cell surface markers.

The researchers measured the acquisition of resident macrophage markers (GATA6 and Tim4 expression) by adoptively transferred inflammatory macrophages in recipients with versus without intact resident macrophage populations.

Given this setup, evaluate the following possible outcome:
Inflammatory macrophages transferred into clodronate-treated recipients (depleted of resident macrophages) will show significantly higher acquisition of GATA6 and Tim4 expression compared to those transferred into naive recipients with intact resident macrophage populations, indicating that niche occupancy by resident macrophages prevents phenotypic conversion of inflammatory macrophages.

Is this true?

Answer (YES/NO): NO